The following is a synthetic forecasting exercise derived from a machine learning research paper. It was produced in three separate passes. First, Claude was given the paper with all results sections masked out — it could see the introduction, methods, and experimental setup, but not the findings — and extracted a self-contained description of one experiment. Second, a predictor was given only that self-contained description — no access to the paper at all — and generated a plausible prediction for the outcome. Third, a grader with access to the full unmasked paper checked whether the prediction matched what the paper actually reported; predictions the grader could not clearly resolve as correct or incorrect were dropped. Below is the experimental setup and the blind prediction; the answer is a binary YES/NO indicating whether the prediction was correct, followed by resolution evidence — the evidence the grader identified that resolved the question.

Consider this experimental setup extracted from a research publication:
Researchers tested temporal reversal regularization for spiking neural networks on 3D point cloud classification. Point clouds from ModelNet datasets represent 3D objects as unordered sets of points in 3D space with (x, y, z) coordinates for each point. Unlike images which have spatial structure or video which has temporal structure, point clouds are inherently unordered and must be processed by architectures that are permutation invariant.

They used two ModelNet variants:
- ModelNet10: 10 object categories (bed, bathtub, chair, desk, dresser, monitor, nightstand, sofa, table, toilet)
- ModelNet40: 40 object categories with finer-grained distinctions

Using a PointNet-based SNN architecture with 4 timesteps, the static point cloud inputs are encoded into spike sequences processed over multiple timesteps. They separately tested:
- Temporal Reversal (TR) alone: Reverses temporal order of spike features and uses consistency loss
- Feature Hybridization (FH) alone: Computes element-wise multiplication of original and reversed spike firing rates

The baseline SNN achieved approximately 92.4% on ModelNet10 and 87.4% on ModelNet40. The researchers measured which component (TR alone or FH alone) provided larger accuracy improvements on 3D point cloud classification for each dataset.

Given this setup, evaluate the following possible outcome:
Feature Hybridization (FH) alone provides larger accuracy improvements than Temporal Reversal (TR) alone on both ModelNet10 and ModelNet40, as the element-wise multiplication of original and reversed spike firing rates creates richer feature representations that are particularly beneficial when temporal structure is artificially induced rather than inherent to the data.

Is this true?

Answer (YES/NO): YES